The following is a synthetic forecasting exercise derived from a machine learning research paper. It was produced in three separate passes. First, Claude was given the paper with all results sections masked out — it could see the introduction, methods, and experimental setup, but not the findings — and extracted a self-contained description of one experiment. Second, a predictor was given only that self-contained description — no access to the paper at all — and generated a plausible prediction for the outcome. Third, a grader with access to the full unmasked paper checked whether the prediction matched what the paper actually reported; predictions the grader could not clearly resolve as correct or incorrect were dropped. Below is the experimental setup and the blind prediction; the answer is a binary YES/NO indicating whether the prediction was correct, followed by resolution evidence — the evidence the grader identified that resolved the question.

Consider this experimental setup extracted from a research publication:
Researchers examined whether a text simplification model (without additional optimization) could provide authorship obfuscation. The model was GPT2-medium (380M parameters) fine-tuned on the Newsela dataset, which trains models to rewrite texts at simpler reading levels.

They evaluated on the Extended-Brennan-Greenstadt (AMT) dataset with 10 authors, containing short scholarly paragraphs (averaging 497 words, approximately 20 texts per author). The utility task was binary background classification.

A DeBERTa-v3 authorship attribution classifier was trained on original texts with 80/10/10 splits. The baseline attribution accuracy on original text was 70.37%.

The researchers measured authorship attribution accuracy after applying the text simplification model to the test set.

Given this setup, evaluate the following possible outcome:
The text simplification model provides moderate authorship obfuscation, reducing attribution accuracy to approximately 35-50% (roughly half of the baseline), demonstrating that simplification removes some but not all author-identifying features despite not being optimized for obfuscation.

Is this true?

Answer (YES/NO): NO